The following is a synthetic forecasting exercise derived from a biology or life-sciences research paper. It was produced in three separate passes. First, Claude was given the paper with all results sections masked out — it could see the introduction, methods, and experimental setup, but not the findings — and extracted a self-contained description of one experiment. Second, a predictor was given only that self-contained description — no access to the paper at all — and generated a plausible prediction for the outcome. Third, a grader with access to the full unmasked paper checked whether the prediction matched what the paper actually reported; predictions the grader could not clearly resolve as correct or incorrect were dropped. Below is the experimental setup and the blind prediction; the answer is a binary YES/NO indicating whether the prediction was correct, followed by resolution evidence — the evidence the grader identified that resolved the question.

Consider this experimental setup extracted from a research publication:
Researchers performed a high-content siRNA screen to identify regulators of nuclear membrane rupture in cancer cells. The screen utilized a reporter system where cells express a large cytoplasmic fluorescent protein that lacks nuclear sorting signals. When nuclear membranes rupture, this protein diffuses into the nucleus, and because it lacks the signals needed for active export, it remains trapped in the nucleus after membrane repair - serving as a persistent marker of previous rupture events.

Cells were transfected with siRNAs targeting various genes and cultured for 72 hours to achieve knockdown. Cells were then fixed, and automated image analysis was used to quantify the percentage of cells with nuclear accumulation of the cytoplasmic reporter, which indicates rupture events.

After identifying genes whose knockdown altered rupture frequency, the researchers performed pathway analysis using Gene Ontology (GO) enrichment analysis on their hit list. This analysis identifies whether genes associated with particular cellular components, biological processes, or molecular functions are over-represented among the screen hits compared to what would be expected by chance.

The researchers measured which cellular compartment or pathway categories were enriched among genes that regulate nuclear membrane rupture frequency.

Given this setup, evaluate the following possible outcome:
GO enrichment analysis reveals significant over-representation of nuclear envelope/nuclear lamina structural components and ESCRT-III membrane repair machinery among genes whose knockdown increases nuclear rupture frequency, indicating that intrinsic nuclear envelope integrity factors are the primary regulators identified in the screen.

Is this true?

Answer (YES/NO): NO